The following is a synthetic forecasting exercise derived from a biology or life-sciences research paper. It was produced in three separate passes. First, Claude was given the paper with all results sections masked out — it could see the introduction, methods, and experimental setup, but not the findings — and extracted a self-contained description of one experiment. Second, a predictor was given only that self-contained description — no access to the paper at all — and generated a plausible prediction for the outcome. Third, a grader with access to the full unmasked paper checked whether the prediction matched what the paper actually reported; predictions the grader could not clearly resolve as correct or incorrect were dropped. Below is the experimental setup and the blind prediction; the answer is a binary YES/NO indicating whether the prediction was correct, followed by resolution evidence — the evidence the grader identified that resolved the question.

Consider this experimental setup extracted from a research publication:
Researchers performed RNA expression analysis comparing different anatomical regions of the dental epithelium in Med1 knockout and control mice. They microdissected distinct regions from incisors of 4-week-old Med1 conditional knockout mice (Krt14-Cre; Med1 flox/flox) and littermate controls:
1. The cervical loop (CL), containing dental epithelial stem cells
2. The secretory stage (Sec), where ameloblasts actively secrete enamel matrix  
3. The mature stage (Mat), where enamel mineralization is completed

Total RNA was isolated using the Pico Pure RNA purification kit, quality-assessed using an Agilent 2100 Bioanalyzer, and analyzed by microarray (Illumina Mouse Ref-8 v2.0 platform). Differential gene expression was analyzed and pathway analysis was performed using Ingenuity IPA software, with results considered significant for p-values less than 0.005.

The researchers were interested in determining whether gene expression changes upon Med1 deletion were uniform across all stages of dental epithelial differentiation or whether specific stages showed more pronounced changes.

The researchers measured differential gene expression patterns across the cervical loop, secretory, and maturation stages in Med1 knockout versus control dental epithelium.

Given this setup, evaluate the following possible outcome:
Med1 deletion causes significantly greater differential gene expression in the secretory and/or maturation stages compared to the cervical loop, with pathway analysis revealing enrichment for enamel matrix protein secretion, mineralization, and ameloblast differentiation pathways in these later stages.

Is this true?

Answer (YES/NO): NO